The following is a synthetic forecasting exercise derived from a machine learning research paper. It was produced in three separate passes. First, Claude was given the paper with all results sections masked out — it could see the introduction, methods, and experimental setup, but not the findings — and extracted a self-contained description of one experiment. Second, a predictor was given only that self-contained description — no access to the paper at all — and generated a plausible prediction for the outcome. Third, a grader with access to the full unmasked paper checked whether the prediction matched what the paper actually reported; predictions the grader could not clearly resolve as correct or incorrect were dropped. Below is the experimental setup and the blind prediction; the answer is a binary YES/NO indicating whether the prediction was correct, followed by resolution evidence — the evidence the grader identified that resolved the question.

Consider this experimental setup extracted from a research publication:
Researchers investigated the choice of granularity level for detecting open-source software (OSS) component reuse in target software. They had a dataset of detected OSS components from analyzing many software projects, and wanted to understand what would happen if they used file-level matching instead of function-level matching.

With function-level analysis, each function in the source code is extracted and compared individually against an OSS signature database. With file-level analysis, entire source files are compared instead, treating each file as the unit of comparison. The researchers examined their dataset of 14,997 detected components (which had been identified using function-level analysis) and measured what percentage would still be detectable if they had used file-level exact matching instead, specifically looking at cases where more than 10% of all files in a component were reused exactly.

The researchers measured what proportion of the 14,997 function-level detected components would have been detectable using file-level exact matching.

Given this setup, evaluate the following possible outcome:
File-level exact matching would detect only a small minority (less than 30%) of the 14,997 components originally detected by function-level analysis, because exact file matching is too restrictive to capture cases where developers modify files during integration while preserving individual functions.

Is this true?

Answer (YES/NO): NO